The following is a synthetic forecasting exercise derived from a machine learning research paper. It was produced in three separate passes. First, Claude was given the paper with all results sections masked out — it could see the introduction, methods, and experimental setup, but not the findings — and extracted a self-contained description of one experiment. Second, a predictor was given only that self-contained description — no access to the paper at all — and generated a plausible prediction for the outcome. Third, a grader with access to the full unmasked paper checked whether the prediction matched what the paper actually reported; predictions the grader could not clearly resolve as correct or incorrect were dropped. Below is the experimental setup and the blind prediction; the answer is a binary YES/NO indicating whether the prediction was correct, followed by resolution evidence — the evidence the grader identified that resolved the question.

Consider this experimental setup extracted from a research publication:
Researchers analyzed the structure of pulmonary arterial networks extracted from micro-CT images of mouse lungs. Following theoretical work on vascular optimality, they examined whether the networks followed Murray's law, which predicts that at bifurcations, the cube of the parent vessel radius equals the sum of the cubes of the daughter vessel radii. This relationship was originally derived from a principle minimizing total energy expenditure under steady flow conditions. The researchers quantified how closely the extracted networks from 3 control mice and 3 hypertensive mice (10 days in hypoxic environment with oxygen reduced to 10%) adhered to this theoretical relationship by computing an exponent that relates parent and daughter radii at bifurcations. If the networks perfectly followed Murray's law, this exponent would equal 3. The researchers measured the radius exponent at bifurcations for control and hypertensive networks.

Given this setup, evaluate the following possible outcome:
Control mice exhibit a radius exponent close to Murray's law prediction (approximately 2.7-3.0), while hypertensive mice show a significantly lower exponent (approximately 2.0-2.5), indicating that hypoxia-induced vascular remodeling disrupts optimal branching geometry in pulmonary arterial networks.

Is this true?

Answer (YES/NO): NO